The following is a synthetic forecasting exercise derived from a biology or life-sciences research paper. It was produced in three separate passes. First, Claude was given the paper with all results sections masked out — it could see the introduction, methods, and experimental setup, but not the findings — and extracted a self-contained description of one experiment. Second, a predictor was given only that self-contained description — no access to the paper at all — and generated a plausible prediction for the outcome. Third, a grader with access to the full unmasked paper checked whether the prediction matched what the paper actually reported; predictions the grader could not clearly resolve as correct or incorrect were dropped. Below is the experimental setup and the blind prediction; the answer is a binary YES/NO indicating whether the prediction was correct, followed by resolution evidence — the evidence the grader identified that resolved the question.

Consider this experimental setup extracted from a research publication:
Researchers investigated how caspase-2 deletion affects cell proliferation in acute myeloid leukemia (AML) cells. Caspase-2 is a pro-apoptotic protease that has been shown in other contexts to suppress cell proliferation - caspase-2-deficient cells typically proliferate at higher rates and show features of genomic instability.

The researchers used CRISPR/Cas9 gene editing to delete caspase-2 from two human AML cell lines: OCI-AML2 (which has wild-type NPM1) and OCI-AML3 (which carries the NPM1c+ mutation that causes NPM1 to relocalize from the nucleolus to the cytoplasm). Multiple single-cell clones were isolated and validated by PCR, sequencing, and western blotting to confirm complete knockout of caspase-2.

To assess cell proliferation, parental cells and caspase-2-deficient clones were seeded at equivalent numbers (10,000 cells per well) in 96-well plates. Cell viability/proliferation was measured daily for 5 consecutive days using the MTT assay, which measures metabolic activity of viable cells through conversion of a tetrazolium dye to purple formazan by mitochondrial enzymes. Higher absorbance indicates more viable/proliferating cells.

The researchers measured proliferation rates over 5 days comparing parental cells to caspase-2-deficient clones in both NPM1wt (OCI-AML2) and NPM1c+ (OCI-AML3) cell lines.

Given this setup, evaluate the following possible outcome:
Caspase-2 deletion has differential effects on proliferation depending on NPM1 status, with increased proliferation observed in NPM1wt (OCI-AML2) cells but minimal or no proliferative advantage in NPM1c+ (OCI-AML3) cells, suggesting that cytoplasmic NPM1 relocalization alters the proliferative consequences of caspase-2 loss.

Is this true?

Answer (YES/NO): NO